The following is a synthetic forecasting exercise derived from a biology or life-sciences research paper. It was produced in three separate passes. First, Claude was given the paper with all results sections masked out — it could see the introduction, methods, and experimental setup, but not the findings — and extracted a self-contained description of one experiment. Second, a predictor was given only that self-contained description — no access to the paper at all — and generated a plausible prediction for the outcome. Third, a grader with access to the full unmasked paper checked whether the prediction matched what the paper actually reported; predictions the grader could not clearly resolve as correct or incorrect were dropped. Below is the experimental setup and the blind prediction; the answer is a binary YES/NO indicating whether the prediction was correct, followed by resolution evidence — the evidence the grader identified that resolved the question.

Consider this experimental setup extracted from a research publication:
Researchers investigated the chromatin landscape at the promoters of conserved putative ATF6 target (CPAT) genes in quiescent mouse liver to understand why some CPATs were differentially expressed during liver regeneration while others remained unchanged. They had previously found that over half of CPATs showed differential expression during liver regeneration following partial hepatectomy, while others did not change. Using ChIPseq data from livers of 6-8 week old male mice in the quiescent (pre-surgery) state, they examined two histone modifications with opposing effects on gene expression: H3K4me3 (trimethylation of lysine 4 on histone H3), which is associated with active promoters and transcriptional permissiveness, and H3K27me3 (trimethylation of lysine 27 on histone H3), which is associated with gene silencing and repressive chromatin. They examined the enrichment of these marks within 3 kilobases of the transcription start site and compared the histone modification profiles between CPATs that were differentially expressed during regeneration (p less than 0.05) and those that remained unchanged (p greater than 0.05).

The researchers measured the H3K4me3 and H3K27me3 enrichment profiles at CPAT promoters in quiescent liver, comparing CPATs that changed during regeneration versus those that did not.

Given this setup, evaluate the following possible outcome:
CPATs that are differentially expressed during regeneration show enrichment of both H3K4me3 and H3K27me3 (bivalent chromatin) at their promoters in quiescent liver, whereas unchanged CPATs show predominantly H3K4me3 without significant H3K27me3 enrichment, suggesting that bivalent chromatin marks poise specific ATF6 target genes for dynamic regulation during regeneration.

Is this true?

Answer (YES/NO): NO